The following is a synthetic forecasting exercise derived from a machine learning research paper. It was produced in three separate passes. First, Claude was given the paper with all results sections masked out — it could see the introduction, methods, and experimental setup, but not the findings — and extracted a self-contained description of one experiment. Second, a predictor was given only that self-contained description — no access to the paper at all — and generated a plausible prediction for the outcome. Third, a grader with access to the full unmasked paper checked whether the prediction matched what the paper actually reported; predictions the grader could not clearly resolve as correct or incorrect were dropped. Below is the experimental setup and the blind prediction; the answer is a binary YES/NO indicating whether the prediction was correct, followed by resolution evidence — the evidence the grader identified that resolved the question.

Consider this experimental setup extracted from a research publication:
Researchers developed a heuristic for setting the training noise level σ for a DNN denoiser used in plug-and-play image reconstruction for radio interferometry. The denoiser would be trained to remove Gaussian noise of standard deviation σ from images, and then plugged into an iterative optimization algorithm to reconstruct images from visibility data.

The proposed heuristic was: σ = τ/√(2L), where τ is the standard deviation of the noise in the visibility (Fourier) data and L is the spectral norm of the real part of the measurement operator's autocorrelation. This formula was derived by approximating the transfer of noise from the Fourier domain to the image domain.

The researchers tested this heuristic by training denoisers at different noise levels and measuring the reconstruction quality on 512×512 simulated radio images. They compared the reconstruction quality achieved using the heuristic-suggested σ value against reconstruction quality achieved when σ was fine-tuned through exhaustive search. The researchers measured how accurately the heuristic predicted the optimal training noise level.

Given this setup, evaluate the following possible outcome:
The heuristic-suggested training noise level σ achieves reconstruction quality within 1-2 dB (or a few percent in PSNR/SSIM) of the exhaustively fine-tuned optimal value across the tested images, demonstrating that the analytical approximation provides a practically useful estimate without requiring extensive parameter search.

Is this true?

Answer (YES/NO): NO